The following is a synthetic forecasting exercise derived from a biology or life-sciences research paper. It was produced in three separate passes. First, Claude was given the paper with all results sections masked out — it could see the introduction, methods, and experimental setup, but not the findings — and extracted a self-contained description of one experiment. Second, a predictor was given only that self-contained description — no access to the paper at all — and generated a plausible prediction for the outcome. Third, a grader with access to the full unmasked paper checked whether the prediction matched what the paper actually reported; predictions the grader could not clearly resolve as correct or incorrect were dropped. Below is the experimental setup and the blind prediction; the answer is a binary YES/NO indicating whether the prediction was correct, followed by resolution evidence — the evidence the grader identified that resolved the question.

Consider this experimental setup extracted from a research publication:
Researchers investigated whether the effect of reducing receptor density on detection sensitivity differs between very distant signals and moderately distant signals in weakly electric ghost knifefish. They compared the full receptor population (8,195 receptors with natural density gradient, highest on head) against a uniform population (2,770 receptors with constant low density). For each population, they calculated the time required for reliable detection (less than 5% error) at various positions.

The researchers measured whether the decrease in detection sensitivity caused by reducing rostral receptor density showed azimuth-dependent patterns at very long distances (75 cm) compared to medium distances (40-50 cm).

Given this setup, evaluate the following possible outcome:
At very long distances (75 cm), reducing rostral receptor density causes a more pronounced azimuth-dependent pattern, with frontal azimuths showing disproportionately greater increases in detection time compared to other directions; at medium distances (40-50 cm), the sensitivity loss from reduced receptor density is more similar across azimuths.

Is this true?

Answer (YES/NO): NO